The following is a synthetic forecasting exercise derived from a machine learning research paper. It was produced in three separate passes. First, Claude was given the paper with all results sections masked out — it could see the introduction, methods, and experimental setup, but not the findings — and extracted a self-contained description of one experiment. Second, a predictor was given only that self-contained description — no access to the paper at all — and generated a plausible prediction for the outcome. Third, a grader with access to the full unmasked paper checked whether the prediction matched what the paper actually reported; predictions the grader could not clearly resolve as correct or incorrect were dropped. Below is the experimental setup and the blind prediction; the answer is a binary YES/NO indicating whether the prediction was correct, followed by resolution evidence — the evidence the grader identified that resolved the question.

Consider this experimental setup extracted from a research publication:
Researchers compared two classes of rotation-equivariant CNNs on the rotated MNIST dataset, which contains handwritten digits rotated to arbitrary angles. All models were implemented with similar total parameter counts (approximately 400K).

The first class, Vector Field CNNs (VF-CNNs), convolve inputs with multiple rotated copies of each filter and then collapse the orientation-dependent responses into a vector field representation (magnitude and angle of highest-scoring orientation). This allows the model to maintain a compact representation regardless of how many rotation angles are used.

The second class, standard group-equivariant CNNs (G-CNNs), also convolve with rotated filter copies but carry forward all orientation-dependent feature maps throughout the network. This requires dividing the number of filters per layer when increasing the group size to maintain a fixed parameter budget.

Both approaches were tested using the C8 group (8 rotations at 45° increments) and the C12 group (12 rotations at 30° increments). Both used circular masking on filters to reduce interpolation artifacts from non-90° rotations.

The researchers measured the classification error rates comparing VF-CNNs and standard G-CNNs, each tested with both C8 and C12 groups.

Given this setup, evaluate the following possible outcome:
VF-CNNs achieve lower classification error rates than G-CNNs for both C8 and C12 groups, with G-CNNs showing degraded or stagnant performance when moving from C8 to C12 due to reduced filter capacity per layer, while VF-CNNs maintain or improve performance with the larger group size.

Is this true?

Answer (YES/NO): NO